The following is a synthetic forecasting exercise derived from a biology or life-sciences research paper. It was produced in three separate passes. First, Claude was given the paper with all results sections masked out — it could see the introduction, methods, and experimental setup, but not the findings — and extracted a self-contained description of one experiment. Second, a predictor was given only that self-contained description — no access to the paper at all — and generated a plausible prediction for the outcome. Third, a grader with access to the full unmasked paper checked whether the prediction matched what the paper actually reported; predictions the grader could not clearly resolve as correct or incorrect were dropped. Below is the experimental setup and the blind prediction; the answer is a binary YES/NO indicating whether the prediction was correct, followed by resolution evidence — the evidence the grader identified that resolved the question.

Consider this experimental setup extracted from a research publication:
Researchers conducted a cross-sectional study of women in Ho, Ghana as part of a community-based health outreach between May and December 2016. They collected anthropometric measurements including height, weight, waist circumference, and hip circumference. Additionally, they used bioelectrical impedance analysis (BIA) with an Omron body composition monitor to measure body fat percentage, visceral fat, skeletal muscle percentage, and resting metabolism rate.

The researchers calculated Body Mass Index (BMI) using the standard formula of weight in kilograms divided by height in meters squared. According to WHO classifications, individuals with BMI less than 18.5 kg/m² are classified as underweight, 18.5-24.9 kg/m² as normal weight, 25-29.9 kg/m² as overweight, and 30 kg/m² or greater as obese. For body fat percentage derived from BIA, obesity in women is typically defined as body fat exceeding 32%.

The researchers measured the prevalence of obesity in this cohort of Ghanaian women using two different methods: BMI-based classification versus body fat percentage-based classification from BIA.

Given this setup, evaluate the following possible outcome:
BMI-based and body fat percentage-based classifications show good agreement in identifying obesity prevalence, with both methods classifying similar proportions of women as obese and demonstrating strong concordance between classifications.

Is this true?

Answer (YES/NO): NO